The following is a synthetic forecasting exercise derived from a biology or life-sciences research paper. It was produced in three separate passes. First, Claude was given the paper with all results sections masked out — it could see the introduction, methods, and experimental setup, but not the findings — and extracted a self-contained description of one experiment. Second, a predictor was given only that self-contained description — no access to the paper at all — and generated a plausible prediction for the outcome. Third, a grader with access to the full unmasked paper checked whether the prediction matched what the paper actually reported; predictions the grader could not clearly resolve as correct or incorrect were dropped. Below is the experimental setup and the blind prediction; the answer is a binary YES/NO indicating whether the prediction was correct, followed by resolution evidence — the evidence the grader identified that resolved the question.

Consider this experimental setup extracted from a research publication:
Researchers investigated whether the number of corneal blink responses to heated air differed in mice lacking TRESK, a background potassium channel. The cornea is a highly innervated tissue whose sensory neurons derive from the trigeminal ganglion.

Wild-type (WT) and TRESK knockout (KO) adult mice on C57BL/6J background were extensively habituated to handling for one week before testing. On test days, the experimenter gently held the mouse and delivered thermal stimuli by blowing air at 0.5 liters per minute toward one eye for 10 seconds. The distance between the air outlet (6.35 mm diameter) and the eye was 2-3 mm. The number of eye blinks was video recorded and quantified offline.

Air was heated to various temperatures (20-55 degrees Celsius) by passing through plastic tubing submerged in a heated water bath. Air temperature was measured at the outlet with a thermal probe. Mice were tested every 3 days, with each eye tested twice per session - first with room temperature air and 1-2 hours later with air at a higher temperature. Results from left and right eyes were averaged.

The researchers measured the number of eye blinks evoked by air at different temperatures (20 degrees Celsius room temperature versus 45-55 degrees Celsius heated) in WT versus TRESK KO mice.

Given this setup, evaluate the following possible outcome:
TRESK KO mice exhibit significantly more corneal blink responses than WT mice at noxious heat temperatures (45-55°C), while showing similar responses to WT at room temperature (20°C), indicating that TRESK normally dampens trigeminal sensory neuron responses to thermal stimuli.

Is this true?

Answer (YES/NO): NO